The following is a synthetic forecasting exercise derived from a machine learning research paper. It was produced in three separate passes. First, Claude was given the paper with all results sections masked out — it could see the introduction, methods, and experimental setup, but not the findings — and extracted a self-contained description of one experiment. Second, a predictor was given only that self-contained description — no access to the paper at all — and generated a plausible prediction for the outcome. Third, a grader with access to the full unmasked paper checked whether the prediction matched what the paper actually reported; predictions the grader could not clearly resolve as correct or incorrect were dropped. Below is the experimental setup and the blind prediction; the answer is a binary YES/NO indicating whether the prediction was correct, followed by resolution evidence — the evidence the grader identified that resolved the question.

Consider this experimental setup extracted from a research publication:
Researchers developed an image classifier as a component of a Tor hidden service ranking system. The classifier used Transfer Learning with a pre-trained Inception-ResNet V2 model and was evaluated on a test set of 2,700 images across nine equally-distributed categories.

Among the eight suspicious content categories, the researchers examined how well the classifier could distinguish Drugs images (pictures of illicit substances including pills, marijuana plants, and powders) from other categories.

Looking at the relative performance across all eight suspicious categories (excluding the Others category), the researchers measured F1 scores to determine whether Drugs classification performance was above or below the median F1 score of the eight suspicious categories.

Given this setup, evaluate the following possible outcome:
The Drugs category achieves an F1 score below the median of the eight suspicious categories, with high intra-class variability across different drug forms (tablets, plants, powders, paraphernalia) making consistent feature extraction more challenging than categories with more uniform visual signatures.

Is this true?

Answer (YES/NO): YES